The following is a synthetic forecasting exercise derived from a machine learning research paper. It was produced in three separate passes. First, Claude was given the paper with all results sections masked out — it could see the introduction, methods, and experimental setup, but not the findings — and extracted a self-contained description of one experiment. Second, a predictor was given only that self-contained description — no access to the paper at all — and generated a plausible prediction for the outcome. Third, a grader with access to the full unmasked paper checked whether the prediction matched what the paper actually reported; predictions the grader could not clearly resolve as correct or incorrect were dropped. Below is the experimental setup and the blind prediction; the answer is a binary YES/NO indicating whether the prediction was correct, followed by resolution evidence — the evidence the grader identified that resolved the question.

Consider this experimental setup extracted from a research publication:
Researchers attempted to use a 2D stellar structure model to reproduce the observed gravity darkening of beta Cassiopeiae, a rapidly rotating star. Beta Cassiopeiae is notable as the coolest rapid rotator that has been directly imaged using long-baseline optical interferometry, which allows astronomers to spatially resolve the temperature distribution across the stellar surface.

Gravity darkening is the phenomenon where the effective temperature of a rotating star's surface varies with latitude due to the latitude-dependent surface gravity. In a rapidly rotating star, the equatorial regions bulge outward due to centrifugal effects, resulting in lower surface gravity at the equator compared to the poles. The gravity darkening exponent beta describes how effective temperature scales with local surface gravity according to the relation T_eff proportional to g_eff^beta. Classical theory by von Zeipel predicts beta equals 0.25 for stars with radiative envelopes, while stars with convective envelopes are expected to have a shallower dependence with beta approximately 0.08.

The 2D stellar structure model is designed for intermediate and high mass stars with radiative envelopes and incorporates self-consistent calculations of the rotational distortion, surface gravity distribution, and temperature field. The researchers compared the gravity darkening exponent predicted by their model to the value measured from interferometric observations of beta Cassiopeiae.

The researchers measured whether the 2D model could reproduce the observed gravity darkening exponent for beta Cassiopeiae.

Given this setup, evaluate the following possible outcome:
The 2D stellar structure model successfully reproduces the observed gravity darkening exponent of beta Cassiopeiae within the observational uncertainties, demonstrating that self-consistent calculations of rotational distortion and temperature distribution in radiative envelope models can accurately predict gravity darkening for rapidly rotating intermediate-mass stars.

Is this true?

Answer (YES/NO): NO